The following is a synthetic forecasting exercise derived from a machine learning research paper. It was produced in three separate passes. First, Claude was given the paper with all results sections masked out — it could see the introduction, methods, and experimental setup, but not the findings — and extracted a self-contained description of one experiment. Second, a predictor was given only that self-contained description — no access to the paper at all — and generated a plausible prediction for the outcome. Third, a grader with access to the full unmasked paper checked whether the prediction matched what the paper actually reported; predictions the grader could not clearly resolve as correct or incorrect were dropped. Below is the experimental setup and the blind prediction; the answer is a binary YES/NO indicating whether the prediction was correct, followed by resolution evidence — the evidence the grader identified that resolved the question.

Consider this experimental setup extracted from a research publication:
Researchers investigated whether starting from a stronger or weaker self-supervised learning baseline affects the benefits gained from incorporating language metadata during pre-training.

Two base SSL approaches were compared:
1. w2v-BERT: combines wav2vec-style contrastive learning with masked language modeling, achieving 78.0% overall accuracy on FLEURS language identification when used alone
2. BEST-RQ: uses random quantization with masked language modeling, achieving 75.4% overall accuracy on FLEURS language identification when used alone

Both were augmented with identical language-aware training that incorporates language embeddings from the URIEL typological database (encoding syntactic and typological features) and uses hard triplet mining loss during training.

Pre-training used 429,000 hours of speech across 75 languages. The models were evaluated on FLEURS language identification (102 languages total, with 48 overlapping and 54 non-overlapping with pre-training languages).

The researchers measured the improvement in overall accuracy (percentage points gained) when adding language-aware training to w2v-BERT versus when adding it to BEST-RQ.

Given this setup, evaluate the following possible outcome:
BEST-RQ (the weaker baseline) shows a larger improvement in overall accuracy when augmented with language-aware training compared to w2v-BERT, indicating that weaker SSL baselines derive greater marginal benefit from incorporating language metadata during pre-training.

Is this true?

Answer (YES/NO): YES